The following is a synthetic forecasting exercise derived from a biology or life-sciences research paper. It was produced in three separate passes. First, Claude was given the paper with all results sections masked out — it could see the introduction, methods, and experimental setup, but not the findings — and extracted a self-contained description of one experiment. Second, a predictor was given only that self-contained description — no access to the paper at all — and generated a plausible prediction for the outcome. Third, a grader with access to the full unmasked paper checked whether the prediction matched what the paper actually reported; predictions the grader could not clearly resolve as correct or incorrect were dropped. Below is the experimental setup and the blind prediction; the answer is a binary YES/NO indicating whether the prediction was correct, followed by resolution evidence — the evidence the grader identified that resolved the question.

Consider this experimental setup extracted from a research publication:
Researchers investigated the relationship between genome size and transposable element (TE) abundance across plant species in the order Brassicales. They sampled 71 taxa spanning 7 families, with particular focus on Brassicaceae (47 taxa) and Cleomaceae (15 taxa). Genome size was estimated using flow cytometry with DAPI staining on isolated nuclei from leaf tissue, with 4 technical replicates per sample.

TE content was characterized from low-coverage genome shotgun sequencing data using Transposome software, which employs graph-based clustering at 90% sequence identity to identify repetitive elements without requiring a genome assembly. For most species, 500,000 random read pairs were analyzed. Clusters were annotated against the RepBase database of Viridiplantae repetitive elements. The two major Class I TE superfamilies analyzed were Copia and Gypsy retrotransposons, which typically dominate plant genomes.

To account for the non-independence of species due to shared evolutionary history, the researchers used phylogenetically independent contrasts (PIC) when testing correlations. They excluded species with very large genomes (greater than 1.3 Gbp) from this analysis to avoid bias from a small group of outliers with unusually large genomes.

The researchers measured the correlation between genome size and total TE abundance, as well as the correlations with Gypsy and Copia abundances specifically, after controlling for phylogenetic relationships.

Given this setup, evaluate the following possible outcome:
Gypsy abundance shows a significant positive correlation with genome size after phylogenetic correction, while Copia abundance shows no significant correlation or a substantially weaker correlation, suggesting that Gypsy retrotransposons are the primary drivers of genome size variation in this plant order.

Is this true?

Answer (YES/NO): NO